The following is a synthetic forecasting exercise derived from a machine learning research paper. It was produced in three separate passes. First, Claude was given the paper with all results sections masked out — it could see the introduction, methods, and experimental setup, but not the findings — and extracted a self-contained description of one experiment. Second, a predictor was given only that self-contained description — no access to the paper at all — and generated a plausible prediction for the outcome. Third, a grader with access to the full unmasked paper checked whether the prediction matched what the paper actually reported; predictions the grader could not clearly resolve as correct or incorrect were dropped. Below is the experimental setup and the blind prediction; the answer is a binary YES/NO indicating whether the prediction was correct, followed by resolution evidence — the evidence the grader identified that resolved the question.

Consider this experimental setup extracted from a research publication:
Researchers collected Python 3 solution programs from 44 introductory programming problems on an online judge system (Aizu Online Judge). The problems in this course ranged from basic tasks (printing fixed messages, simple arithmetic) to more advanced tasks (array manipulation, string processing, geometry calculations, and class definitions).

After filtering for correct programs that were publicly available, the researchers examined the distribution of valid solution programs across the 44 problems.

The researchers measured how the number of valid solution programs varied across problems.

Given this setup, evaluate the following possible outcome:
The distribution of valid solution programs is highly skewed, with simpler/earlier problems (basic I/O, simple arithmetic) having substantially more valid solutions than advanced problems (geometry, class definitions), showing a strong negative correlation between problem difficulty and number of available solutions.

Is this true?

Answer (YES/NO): YES